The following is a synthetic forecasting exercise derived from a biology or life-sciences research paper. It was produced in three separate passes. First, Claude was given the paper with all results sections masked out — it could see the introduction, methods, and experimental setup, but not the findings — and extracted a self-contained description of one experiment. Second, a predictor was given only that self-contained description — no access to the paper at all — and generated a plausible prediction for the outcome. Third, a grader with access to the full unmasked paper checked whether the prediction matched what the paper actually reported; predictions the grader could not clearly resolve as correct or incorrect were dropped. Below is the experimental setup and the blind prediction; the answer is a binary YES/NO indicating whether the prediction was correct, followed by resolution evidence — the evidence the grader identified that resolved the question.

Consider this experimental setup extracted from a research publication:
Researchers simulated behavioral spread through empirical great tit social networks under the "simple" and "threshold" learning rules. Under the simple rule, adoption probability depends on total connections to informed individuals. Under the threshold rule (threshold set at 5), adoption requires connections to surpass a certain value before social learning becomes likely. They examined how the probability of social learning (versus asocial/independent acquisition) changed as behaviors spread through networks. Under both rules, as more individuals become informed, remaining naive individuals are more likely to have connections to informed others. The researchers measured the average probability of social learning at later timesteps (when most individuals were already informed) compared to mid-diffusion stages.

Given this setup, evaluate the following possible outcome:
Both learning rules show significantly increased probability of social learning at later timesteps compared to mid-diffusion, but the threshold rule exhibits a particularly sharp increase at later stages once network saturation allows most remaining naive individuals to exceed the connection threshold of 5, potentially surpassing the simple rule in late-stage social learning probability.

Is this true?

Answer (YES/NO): NO